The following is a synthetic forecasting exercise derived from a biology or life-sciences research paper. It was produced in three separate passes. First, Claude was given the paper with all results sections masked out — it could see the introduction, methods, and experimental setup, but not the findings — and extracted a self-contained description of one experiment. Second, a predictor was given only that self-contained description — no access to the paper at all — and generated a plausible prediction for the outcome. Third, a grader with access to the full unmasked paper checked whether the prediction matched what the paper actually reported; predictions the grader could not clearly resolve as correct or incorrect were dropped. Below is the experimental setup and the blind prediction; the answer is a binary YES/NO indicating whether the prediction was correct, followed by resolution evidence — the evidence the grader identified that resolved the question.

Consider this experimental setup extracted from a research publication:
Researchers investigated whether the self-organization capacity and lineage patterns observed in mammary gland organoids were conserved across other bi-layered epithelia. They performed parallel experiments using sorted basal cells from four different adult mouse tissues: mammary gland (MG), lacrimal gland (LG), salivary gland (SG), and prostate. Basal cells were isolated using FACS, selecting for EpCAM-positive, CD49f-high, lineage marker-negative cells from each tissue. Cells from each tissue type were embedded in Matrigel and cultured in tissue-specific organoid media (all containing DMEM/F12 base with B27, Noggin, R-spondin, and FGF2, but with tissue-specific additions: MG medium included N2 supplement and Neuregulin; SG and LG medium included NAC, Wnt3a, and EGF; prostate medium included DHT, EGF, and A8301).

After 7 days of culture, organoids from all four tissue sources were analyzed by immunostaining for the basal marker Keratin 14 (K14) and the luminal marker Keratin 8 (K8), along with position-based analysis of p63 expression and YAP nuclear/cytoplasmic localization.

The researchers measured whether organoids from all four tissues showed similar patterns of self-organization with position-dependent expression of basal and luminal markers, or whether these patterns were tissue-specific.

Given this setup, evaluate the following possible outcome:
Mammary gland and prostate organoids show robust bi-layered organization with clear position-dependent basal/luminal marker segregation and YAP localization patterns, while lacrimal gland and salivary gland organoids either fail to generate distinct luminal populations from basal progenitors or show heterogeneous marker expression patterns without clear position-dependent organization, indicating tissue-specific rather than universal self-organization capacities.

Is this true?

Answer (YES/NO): NO